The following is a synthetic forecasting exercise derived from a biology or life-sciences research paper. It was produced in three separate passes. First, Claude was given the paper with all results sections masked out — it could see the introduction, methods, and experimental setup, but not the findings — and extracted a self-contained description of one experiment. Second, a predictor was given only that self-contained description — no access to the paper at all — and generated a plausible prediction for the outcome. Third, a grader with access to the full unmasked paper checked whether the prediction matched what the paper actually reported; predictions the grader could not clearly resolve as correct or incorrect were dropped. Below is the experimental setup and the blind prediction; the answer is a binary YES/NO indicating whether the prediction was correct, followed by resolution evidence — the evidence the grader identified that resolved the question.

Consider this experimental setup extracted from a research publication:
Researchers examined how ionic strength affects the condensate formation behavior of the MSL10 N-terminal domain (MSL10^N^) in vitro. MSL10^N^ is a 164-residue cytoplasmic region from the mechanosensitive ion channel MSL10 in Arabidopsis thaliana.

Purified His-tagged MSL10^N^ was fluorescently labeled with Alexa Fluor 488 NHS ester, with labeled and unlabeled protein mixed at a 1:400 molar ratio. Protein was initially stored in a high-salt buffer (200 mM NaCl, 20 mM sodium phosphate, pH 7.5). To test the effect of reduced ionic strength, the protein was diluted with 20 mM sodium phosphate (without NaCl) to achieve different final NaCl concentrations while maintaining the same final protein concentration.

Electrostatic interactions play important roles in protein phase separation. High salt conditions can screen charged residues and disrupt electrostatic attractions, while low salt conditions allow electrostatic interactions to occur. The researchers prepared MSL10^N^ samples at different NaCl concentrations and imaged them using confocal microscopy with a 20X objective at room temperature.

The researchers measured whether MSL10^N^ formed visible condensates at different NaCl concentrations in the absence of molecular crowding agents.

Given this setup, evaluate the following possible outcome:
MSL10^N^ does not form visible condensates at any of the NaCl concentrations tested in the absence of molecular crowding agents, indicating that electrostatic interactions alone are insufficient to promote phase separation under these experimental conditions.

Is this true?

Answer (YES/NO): YES